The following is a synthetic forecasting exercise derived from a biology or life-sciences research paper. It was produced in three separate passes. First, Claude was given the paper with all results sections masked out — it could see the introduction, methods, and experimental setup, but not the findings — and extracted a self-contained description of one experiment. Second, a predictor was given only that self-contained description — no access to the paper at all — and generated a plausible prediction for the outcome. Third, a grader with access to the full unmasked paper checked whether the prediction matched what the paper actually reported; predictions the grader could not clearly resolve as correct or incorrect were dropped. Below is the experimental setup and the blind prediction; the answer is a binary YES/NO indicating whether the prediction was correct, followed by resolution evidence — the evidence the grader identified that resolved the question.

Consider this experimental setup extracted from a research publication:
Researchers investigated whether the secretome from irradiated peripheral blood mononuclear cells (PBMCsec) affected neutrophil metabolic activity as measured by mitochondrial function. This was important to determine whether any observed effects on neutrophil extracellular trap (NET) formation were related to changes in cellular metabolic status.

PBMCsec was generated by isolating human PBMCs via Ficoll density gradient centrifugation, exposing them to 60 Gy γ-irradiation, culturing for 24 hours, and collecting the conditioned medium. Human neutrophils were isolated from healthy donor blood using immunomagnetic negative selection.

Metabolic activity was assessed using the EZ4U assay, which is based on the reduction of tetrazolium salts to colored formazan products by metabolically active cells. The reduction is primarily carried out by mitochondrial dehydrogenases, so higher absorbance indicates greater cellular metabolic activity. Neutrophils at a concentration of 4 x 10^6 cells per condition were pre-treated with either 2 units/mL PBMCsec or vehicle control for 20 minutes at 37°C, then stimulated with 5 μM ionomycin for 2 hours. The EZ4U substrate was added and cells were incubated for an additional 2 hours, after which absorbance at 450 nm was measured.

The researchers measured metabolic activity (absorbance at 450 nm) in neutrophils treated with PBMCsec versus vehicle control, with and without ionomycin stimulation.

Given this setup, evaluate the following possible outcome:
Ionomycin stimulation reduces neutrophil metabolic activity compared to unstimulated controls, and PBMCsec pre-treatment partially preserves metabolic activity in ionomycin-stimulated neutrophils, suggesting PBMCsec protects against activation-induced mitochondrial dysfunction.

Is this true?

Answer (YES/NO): NO